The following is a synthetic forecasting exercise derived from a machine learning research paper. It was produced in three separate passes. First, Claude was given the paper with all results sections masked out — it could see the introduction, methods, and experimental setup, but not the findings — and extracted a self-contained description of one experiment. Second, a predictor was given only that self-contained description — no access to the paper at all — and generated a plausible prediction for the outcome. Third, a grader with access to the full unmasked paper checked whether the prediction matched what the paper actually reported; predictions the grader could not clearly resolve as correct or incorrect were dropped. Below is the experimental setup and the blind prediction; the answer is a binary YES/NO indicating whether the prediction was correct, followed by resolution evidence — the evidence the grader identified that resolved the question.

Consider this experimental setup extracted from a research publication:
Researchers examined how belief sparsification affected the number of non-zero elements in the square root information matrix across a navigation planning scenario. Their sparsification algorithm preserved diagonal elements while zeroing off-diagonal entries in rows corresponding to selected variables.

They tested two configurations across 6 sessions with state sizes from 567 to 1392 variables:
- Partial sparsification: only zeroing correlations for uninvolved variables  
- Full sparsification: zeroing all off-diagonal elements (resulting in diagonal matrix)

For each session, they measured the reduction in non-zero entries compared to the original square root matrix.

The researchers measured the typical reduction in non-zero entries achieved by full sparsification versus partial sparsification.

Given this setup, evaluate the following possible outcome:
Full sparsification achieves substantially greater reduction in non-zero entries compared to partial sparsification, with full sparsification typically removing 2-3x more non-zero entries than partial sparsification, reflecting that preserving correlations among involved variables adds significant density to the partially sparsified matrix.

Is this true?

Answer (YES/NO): NO